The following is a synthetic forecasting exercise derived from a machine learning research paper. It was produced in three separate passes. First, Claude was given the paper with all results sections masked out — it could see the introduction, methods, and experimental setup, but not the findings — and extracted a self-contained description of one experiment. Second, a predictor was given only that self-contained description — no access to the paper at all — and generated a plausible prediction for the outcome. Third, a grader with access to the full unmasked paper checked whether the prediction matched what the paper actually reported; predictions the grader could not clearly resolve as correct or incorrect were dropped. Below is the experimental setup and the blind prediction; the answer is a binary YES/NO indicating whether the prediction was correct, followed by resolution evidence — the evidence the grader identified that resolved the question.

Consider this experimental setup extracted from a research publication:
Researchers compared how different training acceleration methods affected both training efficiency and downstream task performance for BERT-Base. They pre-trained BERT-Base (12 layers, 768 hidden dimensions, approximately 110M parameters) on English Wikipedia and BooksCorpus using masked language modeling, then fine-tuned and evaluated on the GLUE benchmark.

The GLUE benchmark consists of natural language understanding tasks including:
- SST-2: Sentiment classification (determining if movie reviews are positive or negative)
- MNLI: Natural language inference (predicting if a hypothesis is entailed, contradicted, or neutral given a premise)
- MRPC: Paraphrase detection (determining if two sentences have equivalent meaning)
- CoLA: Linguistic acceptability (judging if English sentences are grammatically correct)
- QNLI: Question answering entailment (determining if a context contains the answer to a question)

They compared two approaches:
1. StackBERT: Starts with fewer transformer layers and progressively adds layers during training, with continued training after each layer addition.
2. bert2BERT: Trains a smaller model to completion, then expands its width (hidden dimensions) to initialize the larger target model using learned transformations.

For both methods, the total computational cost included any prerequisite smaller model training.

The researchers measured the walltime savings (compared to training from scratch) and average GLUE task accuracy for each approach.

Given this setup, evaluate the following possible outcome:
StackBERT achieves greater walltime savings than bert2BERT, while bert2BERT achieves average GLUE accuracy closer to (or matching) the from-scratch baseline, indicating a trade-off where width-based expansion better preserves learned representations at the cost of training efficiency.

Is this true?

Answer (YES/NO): NO